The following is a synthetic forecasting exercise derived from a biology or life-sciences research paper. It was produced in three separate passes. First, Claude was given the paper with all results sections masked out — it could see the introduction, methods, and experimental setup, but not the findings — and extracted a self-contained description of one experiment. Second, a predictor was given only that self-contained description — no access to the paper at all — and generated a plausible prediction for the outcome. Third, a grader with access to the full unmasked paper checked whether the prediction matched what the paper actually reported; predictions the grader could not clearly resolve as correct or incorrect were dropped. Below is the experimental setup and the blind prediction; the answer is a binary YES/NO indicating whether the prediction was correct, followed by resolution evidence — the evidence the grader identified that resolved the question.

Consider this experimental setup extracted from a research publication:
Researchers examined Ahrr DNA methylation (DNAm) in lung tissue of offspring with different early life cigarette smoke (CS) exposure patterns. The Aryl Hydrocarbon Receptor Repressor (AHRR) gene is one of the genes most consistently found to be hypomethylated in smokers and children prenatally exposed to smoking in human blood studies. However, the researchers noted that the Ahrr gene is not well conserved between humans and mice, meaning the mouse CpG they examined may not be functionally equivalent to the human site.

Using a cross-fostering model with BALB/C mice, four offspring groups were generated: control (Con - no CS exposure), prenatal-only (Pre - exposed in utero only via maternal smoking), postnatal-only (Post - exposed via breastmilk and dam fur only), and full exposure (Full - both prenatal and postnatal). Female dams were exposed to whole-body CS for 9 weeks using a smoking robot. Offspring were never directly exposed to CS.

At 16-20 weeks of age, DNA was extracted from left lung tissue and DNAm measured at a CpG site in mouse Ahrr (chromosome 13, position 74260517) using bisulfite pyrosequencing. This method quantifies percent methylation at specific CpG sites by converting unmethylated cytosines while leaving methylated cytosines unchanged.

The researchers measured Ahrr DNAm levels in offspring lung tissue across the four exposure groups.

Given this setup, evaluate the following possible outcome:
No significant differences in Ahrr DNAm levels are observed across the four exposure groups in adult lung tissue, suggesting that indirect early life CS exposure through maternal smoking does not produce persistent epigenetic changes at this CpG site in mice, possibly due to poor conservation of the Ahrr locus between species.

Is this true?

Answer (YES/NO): NO